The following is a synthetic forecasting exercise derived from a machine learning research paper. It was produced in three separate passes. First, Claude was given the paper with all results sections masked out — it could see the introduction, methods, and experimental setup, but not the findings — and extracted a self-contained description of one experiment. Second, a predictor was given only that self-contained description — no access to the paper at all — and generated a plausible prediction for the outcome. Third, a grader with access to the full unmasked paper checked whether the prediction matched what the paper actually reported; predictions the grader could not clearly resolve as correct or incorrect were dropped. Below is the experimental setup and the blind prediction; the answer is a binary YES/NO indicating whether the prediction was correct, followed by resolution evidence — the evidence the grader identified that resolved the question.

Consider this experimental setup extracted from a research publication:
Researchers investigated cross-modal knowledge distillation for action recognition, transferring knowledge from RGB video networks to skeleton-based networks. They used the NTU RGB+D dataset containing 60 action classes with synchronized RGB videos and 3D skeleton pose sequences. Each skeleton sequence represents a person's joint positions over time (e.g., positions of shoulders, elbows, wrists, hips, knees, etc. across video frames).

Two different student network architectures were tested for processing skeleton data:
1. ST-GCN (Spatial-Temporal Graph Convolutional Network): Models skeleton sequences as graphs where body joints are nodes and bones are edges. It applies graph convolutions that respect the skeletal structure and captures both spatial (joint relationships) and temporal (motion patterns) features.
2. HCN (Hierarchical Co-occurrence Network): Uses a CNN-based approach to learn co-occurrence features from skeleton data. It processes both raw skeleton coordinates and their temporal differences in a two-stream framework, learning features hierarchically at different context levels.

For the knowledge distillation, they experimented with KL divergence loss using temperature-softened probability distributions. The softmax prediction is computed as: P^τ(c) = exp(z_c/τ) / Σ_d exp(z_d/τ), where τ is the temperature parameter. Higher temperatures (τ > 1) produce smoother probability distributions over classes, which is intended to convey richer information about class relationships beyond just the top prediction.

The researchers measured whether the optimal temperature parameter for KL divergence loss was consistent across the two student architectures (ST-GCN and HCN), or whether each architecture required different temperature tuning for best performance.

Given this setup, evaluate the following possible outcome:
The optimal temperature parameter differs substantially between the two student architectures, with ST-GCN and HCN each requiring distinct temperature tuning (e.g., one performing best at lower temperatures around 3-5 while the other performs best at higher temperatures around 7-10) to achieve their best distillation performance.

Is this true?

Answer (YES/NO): NO